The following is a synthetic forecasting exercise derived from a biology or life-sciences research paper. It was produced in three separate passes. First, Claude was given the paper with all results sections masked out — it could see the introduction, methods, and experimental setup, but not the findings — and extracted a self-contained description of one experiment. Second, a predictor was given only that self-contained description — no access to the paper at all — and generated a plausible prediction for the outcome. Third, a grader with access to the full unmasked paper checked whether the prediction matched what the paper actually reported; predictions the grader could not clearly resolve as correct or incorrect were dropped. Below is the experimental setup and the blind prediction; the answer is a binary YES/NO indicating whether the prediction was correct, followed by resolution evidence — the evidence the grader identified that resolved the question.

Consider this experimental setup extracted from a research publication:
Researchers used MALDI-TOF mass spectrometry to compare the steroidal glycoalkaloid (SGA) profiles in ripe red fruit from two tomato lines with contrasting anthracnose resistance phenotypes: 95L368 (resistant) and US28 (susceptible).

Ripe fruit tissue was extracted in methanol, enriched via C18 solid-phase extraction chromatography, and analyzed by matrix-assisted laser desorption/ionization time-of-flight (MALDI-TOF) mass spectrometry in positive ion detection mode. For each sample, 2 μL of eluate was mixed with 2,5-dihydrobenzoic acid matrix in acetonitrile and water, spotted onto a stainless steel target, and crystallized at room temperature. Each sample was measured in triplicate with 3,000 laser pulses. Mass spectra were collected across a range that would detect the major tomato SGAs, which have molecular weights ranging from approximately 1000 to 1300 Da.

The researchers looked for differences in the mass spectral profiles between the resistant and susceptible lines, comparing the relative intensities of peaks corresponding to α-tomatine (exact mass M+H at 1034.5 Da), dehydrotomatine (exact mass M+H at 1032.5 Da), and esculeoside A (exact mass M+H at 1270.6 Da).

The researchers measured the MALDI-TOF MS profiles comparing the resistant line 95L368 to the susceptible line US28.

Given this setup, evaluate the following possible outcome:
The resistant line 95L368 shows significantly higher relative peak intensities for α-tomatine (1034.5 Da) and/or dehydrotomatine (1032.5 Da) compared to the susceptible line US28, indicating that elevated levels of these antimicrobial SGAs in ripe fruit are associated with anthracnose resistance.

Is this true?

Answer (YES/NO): YES